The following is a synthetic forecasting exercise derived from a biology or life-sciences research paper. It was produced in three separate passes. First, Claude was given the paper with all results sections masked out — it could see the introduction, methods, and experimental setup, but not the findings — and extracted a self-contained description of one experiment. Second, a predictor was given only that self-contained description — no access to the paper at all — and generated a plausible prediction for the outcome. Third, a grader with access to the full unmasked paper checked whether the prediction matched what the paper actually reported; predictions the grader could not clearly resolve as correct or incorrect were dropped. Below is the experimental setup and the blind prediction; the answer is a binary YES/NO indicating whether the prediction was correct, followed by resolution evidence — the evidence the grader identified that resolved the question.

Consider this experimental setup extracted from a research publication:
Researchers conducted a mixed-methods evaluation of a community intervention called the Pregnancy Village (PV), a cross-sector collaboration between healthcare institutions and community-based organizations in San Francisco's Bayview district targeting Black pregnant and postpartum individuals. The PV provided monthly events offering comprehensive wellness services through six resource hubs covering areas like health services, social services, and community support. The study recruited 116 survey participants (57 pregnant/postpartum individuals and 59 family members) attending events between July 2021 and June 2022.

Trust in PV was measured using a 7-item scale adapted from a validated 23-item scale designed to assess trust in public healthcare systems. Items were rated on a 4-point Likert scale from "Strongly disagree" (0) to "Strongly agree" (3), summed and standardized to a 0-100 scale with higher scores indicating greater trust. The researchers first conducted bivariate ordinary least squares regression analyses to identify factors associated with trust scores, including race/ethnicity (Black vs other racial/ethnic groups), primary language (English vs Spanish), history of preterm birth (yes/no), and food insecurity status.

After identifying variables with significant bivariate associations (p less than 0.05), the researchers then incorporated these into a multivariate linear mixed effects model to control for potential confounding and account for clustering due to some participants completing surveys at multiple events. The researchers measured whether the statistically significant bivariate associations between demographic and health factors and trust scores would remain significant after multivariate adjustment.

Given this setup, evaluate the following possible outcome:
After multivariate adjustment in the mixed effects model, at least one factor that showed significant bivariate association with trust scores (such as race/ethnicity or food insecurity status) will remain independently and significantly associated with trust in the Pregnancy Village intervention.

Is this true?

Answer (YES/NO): NO